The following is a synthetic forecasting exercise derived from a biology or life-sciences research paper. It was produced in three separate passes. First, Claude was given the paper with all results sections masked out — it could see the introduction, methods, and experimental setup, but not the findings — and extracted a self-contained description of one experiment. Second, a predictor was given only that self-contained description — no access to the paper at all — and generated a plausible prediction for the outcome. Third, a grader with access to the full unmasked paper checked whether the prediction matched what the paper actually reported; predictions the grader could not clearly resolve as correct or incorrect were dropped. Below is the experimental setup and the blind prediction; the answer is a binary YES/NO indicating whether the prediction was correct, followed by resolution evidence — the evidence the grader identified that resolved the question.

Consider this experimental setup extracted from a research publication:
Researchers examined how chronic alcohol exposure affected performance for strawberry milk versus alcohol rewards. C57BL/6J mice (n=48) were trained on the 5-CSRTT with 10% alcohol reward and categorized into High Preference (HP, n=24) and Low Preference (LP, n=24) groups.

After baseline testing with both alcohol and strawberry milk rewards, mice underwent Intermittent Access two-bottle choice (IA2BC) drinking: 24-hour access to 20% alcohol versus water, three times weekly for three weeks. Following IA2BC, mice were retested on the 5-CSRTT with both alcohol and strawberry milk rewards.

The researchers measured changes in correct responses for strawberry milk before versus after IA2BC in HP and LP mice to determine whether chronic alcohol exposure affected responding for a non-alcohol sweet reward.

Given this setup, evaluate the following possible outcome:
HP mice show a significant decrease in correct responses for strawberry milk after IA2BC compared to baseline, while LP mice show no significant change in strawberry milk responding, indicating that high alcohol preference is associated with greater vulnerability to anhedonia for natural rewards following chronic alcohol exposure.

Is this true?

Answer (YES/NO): YES